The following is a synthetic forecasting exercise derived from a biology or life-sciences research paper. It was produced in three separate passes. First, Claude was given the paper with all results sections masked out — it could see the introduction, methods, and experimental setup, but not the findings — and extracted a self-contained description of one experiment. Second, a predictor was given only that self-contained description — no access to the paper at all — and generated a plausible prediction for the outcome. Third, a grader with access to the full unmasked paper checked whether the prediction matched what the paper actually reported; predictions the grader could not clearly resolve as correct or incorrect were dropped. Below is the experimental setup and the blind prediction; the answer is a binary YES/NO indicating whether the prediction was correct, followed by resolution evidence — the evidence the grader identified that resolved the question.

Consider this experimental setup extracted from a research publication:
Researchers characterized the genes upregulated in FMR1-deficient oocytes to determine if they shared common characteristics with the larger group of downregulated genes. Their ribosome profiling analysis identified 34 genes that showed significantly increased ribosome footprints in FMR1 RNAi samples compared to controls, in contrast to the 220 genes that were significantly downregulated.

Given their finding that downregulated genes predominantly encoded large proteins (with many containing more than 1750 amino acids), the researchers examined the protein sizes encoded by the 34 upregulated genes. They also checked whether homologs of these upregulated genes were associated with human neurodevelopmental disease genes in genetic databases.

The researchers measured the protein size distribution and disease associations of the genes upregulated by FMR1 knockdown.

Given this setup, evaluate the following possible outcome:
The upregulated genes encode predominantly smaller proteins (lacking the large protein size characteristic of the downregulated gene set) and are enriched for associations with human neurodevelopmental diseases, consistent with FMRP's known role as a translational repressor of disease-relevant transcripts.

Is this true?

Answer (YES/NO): NO